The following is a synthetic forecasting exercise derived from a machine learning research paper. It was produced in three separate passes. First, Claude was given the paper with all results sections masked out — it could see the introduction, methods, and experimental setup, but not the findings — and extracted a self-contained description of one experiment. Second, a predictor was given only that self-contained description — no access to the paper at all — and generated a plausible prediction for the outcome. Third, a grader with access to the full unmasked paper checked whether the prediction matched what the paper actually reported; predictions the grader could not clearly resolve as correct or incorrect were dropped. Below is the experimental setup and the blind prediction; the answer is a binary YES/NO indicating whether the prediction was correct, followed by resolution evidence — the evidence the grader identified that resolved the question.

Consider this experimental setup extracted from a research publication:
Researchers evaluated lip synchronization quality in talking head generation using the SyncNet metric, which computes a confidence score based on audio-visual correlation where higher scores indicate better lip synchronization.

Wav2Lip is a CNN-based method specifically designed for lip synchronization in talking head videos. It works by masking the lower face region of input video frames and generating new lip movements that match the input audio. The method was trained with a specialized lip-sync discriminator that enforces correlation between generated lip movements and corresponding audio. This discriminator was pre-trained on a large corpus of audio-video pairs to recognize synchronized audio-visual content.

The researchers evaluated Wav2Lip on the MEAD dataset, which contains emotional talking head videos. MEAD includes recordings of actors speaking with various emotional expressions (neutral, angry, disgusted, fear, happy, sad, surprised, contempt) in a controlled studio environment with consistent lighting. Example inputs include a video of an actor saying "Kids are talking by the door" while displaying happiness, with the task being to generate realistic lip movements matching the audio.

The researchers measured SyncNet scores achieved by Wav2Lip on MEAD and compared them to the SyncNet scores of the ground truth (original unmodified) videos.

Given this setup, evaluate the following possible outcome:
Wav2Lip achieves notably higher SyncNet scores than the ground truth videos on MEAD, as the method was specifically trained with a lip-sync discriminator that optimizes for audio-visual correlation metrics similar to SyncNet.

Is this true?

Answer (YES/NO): YES